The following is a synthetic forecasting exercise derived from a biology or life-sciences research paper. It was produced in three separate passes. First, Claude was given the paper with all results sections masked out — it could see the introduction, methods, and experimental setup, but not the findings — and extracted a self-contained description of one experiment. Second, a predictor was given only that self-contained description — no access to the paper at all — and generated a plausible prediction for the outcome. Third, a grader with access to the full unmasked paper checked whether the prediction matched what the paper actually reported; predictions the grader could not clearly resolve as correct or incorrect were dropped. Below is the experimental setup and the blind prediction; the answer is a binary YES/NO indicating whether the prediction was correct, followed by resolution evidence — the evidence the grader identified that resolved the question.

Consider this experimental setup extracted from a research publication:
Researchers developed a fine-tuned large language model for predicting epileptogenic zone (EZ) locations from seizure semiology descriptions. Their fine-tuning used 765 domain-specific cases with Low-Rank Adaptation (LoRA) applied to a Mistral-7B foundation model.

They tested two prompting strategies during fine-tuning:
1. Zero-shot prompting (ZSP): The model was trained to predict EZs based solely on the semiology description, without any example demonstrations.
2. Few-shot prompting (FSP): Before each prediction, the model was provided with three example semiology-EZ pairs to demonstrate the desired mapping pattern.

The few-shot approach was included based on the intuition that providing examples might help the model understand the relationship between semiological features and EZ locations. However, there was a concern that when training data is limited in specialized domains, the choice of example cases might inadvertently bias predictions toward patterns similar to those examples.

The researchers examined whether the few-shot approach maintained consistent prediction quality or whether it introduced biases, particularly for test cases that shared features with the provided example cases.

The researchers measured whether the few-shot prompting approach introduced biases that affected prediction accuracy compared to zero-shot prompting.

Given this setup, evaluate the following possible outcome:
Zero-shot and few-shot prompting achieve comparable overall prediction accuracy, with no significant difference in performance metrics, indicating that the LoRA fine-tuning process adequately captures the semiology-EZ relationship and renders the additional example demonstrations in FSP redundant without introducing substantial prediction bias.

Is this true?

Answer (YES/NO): NO